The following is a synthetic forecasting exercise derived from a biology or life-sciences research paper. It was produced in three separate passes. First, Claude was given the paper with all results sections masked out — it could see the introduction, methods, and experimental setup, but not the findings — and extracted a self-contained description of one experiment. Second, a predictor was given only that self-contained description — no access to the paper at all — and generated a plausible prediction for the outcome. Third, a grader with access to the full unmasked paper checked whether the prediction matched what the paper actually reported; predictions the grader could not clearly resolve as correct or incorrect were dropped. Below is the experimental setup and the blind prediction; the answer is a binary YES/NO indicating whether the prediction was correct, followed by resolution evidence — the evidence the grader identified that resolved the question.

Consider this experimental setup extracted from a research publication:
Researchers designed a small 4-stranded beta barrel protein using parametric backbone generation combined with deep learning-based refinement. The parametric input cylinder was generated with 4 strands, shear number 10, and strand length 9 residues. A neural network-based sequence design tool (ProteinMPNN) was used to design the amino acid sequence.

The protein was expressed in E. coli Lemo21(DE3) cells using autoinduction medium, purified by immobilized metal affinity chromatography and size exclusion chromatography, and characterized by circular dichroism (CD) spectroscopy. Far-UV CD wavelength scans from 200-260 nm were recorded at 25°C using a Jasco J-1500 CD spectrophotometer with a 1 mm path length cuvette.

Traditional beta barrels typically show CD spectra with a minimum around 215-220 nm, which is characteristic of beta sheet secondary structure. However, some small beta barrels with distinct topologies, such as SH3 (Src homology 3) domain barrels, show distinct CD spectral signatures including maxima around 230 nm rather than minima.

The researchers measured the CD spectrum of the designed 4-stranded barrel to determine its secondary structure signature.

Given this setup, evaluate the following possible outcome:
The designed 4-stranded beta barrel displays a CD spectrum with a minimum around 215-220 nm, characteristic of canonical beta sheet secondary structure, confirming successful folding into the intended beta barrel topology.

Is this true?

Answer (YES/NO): NO